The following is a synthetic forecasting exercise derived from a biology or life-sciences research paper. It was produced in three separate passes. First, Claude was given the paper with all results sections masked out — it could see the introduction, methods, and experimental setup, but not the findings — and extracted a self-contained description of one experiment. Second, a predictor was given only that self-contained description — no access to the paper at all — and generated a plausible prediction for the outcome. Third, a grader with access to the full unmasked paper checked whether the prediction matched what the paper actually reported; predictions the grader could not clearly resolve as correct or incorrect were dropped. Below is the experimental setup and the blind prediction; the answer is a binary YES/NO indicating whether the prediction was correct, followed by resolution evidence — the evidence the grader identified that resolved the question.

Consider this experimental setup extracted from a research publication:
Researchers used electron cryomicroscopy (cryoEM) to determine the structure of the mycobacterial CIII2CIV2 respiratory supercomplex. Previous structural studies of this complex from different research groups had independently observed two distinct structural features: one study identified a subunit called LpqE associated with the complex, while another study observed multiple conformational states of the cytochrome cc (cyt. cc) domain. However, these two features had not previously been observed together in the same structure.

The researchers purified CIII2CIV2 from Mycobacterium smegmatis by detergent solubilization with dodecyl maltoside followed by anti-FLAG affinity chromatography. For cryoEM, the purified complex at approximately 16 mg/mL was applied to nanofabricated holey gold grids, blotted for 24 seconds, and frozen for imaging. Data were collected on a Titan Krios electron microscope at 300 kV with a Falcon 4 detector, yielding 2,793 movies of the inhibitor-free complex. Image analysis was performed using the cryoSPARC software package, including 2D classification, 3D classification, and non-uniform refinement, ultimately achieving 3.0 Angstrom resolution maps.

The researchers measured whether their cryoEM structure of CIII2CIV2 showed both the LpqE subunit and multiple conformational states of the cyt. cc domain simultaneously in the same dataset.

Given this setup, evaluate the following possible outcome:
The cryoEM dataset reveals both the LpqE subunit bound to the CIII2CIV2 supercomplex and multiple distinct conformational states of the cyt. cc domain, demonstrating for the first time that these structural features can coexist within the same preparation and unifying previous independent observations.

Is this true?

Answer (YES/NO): NO